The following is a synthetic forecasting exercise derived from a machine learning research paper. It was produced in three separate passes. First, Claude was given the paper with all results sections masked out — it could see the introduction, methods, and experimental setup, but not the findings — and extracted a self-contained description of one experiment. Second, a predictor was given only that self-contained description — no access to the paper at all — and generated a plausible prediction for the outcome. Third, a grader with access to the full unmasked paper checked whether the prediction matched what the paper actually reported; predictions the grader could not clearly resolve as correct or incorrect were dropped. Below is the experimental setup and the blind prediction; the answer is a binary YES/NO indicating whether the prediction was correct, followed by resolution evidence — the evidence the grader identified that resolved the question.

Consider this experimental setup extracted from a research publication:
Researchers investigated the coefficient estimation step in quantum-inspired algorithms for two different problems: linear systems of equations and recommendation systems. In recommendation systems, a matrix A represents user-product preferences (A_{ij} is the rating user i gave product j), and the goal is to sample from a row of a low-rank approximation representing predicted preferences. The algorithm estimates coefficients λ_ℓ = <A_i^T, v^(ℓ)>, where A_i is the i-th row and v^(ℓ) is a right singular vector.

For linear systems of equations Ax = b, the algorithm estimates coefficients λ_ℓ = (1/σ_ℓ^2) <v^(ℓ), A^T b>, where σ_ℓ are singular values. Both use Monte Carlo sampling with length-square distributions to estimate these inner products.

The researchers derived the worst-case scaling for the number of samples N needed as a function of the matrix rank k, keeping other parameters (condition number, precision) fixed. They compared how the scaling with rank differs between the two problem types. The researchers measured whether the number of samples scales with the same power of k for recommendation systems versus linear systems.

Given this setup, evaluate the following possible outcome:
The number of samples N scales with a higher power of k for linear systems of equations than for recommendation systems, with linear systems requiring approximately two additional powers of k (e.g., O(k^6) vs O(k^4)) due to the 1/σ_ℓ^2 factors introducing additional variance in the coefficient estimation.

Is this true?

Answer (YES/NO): NO